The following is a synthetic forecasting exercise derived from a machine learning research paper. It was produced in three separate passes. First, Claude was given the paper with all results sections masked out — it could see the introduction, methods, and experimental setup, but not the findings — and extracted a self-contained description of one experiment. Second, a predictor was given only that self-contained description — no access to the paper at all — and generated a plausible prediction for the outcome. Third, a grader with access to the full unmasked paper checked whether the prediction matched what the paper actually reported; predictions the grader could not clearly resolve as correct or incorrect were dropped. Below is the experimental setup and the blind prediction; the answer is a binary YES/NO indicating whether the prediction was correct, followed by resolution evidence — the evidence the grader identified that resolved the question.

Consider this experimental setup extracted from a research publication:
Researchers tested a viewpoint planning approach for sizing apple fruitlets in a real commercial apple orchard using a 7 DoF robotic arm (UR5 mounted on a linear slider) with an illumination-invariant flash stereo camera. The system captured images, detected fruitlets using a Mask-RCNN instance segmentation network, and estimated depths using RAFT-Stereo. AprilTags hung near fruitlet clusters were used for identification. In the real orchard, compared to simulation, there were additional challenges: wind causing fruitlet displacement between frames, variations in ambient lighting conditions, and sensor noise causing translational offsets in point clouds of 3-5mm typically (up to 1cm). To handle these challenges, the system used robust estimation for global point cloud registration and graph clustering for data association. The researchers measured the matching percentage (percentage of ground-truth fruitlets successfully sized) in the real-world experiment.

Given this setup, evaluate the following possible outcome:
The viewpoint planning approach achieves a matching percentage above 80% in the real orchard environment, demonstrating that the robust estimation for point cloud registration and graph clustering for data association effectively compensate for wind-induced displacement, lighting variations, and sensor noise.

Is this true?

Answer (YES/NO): YES